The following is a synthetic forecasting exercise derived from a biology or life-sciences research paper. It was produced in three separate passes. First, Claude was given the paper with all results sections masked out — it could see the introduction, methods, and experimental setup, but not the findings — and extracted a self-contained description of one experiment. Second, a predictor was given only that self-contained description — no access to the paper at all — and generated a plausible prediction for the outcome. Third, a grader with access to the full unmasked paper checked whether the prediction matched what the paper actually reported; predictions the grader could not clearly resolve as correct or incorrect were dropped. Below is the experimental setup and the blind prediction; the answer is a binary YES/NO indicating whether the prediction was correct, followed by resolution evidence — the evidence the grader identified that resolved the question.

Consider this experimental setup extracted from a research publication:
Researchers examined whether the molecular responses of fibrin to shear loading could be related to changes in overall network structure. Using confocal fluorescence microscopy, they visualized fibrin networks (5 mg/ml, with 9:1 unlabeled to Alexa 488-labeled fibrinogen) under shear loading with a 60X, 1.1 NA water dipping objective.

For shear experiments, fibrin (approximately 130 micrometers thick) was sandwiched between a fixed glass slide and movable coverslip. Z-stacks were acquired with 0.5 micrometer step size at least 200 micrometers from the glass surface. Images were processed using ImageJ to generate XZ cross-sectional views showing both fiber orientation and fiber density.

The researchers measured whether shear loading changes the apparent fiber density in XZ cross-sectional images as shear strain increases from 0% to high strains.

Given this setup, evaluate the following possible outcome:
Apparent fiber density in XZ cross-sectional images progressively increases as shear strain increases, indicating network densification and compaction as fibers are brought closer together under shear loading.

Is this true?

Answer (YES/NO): YES